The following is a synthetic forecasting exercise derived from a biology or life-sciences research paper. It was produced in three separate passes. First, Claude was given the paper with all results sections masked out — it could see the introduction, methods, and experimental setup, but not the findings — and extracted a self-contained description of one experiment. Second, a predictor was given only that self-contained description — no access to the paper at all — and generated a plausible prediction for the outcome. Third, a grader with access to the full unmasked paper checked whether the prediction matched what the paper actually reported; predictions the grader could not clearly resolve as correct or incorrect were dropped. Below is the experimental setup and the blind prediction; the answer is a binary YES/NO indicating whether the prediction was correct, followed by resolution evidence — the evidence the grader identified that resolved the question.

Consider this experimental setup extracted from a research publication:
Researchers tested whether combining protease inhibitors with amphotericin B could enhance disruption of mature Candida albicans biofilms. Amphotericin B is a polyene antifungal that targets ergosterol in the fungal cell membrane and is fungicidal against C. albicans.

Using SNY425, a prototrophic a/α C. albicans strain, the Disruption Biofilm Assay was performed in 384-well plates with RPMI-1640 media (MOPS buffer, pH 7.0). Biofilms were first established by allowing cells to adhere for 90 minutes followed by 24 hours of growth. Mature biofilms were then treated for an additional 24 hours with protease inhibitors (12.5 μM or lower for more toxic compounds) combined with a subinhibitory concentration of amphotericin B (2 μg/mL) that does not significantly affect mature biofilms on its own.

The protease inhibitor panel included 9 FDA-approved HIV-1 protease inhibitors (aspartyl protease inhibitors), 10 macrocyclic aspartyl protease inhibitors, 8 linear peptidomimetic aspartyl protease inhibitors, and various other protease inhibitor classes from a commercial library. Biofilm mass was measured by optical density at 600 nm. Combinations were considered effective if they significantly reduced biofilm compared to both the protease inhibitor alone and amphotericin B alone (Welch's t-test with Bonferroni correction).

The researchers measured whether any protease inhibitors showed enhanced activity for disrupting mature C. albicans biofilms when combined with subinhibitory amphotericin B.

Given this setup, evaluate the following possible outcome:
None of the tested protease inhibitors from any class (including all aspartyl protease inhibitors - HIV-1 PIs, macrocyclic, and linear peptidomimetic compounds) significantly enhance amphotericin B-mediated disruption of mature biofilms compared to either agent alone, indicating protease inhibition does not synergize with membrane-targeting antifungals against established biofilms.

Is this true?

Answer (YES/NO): YES